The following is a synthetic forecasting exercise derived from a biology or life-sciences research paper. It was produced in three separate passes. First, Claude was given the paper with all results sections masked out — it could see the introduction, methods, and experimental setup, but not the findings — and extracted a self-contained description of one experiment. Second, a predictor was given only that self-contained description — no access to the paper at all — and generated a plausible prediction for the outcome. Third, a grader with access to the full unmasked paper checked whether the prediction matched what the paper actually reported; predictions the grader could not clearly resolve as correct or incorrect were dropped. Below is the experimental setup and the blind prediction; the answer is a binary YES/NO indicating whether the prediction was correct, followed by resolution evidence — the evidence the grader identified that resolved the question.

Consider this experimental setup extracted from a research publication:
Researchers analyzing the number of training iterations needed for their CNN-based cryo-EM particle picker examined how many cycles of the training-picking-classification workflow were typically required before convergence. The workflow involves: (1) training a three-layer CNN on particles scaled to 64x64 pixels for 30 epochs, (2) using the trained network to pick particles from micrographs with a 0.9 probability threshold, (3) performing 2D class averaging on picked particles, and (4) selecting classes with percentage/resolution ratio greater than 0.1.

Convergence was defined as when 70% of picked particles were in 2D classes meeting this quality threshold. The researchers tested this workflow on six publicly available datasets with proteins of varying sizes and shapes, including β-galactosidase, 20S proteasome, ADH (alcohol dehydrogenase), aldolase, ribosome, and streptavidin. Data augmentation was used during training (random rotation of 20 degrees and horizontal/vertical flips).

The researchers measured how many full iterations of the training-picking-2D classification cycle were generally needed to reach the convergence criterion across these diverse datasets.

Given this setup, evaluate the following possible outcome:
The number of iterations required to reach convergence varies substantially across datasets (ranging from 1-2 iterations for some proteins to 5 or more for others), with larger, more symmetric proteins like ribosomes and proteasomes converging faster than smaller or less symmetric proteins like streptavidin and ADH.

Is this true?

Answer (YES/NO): NO